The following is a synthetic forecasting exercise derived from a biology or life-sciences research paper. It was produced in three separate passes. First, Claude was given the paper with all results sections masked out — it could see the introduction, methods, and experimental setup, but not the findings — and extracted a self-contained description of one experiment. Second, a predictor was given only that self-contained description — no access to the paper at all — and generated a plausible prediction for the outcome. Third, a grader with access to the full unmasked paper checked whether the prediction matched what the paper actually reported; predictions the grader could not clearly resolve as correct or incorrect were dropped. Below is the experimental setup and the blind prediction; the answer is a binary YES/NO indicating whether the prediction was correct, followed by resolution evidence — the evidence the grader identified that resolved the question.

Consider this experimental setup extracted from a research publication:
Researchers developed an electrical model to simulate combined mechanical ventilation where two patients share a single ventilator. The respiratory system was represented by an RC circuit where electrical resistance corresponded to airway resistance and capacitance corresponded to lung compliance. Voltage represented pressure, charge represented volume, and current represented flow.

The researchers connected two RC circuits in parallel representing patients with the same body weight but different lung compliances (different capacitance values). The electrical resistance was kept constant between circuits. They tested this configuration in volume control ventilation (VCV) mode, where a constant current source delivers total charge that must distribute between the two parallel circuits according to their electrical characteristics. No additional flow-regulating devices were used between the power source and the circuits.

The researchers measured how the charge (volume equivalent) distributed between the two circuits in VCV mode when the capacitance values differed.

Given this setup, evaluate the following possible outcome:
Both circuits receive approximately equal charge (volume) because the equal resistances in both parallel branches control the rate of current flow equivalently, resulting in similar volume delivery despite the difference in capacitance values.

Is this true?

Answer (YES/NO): NO